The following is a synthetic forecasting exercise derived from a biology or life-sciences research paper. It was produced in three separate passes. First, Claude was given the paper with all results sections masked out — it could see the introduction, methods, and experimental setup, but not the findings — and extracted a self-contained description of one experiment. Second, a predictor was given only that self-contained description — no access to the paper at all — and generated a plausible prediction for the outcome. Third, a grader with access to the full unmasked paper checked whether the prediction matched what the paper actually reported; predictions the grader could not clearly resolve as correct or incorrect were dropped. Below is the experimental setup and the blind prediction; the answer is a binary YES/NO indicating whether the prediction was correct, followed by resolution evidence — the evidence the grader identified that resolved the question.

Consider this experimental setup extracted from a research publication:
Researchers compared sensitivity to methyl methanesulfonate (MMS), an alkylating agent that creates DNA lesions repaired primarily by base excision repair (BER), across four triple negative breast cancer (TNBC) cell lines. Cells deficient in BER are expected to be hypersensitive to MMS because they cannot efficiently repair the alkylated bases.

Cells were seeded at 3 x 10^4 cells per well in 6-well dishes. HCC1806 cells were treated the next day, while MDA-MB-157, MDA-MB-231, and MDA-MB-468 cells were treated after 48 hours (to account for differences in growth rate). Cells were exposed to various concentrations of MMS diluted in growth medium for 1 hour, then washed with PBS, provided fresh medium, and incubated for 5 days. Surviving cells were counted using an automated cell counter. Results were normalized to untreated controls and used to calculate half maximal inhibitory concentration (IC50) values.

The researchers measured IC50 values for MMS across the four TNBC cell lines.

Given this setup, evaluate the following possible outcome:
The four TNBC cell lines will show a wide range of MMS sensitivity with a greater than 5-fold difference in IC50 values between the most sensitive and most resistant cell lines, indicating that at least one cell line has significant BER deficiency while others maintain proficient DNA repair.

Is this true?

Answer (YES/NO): NO